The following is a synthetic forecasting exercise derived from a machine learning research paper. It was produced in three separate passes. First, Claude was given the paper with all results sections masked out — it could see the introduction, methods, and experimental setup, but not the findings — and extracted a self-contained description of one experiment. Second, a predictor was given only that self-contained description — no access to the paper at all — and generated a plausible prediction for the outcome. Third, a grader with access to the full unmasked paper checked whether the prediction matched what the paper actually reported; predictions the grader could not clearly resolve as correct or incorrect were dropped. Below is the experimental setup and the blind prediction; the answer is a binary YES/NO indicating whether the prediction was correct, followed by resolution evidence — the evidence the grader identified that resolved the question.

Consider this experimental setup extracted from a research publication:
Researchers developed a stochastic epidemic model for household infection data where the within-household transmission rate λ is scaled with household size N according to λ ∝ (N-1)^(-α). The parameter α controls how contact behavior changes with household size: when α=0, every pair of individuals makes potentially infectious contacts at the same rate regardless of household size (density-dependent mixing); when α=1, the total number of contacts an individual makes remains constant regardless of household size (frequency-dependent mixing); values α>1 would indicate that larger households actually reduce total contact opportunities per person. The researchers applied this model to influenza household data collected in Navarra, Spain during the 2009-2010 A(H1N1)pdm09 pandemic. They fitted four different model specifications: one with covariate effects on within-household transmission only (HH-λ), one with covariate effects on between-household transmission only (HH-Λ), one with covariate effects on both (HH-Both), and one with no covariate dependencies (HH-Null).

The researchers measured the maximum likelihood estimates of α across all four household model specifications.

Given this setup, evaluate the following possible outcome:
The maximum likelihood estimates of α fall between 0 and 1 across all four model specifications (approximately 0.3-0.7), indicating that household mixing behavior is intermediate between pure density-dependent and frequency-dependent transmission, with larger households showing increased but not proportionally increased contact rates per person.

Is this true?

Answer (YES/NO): NO